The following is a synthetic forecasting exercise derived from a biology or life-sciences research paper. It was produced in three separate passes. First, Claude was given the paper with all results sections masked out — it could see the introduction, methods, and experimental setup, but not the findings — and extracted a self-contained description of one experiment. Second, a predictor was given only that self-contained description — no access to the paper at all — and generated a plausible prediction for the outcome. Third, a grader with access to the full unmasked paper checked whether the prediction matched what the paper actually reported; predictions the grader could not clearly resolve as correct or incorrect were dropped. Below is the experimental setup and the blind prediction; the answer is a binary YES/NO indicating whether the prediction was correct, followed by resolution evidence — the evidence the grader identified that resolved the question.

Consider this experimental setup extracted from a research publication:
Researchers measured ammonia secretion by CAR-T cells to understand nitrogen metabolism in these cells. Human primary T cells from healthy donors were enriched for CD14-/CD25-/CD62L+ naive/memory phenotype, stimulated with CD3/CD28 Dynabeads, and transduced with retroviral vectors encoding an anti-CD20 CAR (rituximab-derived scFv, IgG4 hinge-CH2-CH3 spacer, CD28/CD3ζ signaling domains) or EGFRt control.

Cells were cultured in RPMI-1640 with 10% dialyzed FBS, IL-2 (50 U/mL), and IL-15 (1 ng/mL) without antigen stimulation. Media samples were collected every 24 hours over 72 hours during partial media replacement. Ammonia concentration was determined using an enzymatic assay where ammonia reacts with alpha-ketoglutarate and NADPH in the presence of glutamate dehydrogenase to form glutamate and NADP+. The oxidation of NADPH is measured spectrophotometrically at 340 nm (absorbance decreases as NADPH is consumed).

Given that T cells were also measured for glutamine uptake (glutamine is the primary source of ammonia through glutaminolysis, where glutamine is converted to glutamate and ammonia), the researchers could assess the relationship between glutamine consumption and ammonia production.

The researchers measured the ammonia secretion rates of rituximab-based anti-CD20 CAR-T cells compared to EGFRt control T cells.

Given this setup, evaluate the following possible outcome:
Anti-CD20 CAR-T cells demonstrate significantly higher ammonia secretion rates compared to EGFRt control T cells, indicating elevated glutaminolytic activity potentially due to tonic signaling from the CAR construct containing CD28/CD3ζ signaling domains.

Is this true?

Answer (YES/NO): YES